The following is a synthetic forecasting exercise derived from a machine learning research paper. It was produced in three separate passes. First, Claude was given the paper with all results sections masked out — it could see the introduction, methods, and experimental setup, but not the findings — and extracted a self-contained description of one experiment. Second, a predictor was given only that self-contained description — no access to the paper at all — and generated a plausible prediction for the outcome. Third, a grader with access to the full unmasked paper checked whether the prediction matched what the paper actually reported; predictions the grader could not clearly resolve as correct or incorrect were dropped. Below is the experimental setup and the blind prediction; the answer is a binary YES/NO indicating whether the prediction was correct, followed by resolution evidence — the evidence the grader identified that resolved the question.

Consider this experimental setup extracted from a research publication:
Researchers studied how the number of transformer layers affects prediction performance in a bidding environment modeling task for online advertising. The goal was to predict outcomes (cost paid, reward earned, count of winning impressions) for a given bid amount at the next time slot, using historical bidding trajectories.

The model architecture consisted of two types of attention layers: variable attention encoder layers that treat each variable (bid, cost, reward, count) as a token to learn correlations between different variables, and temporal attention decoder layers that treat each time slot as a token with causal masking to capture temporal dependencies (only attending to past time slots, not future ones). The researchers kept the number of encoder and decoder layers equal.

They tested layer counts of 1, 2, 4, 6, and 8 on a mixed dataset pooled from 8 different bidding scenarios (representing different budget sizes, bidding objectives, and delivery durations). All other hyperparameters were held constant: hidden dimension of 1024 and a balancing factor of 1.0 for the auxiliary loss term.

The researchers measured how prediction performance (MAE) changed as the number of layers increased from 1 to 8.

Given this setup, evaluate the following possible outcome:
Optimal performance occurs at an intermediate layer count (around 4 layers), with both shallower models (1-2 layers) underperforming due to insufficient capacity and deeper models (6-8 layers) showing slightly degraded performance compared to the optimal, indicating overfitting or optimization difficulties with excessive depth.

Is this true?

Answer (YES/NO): NO